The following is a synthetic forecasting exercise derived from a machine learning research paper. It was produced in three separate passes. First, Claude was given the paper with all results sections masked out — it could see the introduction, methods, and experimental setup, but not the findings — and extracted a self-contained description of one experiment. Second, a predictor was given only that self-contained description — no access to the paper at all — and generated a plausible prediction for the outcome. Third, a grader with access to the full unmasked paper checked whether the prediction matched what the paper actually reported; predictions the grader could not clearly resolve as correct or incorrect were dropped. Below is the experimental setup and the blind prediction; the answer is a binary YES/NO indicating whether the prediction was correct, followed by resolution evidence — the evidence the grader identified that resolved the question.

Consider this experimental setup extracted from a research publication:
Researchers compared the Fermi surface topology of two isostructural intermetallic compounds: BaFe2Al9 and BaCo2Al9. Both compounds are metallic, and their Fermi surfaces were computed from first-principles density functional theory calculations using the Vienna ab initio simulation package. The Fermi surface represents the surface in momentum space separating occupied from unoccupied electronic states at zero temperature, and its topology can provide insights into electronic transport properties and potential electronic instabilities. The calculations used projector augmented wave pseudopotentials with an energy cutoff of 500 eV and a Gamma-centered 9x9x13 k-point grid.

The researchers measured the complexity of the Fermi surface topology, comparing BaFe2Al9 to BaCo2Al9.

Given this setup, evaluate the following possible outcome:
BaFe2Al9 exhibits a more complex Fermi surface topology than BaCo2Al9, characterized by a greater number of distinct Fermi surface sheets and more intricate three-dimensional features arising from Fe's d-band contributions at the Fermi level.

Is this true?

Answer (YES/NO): YES